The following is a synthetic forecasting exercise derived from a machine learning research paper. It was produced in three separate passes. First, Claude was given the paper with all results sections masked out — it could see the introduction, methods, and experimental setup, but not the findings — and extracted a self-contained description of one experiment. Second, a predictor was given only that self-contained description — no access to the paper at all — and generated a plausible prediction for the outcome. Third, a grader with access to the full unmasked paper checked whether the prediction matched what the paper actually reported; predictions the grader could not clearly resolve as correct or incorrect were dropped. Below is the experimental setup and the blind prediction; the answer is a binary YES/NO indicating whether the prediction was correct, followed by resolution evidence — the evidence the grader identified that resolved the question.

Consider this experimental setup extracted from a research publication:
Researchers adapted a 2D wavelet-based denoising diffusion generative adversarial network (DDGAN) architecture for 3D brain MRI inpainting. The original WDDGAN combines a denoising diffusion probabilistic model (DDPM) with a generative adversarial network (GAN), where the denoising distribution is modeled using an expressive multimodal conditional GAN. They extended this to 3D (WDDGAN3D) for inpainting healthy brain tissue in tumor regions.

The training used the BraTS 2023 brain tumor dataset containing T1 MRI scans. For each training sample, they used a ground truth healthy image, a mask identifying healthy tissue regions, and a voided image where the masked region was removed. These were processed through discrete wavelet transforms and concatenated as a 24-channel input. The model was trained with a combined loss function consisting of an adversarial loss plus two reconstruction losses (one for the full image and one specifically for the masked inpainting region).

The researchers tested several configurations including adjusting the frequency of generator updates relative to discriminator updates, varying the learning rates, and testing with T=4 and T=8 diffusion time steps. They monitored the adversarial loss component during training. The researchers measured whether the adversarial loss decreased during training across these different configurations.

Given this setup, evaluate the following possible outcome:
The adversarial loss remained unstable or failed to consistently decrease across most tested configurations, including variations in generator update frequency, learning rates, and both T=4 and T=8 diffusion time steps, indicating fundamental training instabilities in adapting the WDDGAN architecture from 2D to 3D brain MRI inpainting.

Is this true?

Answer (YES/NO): YES